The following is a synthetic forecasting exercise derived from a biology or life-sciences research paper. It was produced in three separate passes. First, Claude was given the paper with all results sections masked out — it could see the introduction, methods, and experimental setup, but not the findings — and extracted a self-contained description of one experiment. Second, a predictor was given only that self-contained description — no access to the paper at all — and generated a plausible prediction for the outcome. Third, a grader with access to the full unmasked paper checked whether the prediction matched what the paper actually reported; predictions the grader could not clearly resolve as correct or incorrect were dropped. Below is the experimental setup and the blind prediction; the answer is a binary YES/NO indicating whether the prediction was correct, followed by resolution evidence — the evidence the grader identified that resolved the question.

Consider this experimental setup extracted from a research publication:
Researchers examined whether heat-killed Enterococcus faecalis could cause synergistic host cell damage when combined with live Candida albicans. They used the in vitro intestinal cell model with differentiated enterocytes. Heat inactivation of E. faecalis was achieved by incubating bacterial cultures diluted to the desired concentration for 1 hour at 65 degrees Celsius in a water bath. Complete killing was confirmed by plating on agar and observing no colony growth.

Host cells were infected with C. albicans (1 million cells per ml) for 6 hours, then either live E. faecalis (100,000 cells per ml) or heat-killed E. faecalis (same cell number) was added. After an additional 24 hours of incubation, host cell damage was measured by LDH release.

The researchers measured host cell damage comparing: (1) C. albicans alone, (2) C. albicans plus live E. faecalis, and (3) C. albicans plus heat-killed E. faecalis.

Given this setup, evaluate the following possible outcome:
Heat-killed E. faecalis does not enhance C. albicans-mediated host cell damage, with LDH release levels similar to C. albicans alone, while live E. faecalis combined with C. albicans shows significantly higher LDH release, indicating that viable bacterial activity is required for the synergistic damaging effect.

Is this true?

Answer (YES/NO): YES